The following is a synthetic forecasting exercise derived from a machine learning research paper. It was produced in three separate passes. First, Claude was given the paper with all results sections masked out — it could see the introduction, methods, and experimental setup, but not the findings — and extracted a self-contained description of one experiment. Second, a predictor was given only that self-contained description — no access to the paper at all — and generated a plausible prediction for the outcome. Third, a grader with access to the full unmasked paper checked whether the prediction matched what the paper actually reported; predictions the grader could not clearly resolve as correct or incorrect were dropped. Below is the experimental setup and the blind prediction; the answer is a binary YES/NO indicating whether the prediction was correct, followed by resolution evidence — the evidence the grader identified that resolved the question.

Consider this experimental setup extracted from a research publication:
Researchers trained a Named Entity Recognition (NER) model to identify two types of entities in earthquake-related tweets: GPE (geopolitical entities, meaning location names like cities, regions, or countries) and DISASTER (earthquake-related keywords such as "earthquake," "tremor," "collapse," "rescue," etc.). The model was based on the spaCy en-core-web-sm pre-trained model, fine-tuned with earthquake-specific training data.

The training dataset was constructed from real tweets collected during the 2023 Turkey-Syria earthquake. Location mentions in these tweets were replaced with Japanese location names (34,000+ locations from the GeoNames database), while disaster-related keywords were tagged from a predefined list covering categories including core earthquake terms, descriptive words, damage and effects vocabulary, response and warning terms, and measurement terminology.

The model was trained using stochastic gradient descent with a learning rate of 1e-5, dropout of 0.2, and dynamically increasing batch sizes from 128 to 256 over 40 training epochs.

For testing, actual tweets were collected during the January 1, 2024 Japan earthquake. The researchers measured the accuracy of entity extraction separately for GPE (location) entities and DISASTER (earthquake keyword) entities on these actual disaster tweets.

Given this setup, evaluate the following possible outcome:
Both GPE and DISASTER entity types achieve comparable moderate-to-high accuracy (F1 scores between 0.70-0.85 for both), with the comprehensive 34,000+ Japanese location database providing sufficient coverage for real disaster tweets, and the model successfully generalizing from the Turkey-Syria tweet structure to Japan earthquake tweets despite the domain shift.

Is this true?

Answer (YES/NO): NO